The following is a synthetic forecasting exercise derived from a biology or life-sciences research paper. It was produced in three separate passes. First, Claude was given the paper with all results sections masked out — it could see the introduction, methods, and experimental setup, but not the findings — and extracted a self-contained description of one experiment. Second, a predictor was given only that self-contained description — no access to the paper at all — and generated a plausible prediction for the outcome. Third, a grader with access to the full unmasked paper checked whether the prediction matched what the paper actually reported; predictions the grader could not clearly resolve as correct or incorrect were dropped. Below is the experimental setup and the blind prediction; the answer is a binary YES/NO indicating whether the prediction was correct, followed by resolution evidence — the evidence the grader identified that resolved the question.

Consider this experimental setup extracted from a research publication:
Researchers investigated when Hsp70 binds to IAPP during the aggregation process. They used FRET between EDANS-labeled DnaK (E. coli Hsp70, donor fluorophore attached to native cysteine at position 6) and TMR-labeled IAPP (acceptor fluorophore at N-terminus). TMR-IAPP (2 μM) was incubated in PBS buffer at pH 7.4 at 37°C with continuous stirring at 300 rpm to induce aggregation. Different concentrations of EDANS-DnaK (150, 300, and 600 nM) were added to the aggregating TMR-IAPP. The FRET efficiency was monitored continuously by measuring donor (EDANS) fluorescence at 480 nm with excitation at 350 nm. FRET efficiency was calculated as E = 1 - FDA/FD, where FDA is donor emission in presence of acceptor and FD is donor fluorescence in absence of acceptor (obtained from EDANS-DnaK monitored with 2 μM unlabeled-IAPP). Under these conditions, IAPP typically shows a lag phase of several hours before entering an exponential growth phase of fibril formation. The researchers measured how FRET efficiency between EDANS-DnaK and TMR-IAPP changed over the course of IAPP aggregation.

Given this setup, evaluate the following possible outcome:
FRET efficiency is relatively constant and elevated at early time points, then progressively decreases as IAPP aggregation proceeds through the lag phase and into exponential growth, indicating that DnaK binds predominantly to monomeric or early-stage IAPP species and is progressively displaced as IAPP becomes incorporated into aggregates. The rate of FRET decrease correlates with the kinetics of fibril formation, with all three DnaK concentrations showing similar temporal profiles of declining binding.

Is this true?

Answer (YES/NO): NO